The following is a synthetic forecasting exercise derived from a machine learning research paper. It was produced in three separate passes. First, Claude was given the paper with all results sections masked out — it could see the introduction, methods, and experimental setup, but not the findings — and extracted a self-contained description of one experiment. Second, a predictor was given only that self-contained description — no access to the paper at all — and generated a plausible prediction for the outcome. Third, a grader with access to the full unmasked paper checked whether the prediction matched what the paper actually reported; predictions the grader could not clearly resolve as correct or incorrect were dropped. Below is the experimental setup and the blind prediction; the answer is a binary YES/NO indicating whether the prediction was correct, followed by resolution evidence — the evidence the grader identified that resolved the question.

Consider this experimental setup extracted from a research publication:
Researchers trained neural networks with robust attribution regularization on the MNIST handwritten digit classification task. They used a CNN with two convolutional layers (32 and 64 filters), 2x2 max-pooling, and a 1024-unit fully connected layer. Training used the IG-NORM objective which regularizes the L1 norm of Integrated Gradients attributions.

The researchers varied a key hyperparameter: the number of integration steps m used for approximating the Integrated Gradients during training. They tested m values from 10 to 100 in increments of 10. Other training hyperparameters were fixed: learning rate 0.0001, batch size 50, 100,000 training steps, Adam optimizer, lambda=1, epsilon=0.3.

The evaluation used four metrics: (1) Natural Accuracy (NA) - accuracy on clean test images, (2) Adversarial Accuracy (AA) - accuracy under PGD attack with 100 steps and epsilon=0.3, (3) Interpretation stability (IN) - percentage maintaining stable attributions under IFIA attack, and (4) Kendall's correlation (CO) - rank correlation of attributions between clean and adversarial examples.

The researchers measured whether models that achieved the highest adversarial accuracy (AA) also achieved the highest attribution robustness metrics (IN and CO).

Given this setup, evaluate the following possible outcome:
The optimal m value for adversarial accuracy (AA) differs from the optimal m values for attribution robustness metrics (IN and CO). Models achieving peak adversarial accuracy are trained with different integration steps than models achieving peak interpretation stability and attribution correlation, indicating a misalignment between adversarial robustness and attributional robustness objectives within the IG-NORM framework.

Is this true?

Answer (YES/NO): YES